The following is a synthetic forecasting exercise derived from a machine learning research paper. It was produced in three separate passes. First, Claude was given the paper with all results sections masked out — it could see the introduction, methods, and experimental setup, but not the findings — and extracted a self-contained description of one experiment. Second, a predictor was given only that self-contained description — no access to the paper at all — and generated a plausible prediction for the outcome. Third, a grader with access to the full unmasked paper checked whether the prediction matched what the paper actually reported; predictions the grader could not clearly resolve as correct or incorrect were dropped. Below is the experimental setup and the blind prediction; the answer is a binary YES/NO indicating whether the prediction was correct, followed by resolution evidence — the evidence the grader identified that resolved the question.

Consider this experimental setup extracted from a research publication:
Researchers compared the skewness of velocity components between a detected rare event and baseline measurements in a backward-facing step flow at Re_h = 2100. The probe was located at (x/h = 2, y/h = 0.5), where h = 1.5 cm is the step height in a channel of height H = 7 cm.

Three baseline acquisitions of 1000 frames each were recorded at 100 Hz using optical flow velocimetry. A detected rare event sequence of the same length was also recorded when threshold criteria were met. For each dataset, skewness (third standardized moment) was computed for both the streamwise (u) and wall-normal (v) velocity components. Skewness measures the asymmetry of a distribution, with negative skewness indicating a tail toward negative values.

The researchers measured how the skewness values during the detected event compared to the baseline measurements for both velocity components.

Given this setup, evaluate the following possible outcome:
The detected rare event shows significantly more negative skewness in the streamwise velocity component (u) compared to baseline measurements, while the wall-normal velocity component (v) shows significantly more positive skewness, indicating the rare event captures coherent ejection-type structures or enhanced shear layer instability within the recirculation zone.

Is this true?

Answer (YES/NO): NO